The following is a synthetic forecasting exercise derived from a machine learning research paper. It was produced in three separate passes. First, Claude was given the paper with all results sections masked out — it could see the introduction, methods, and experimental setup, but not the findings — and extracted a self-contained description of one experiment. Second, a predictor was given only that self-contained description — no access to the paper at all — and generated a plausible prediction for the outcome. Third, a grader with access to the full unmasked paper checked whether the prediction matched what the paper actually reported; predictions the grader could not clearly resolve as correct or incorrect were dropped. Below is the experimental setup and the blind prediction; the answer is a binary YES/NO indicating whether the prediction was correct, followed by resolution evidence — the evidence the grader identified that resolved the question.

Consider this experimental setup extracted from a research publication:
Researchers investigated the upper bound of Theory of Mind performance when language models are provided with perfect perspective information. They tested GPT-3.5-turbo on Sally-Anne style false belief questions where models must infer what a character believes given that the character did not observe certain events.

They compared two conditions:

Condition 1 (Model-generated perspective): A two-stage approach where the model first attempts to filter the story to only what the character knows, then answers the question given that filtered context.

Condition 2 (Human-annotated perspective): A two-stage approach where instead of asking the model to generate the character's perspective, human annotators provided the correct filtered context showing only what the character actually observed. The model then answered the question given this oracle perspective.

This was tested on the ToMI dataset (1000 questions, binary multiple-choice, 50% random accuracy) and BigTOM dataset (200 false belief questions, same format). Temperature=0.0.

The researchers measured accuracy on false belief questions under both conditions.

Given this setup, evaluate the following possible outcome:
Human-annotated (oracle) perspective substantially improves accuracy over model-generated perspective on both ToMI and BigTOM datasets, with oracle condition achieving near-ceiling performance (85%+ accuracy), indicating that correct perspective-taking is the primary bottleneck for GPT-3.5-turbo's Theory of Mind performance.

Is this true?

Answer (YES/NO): YES